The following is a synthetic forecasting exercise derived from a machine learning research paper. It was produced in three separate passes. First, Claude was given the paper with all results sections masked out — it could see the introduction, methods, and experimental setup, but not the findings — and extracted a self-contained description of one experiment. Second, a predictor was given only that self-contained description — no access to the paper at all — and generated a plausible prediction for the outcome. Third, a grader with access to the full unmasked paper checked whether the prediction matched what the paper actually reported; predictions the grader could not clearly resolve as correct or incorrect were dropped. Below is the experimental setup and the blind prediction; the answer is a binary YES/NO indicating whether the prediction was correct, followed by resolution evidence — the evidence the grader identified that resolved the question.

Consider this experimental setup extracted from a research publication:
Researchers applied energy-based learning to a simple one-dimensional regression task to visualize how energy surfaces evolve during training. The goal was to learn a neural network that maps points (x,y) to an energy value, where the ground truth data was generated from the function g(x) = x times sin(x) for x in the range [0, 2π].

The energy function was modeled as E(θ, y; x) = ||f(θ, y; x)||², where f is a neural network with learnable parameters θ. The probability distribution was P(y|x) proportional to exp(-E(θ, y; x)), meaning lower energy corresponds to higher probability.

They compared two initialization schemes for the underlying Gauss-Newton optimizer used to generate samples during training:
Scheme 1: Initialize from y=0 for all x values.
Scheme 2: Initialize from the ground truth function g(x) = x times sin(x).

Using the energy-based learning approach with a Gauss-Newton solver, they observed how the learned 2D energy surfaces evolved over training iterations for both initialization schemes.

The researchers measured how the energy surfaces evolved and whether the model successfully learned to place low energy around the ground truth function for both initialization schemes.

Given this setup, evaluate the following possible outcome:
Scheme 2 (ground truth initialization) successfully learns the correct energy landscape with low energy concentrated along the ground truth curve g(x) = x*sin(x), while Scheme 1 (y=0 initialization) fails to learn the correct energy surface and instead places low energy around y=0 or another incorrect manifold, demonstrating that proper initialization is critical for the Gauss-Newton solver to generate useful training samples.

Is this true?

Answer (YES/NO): NO